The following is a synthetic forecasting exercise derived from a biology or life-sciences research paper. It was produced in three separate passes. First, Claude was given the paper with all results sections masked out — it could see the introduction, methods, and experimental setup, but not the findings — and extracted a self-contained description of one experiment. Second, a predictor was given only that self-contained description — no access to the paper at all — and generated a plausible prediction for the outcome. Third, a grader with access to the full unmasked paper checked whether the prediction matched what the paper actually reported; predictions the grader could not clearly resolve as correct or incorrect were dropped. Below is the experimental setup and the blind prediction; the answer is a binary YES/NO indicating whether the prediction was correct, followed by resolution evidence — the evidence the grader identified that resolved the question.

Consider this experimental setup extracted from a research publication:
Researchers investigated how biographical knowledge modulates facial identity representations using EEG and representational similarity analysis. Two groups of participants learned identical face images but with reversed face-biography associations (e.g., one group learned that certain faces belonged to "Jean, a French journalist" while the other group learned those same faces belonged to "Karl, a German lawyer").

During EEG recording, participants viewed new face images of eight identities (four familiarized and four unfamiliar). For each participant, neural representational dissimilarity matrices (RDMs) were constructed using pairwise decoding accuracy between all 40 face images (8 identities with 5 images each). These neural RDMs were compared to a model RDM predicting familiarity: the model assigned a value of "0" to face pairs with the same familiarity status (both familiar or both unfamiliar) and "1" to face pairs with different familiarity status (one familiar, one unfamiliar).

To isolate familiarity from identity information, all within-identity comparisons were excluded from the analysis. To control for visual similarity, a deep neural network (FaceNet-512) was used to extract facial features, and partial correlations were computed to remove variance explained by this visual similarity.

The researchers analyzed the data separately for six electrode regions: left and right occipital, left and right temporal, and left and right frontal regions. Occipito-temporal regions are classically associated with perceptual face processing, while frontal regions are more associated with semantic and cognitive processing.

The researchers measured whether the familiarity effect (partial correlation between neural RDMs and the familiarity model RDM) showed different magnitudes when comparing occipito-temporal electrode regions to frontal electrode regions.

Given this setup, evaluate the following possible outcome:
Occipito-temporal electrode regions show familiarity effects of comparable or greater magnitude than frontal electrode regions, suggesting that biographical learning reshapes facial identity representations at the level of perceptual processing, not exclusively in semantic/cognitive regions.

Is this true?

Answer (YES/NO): YES